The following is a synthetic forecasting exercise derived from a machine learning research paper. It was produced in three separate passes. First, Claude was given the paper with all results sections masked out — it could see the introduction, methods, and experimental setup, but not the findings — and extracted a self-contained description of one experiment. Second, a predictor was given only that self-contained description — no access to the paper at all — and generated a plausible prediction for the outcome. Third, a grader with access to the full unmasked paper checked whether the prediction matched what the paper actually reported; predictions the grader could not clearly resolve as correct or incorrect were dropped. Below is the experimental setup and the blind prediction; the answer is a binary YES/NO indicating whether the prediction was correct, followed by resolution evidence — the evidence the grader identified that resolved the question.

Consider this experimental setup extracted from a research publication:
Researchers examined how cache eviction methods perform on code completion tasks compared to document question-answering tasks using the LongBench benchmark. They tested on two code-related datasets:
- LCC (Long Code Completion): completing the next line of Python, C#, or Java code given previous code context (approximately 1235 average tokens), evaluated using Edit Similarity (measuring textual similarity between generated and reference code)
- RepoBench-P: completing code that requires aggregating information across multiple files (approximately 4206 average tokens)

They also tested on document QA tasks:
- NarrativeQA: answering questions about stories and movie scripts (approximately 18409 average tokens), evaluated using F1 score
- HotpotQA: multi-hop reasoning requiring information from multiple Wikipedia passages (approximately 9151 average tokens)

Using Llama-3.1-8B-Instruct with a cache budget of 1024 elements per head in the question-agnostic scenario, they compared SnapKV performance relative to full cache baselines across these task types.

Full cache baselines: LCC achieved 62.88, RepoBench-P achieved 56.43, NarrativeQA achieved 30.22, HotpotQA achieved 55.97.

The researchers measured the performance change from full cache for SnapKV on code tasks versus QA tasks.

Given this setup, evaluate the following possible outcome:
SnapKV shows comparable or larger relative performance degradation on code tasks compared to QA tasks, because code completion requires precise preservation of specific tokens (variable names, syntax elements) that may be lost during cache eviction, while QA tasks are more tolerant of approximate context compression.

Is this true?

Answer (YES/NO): NO